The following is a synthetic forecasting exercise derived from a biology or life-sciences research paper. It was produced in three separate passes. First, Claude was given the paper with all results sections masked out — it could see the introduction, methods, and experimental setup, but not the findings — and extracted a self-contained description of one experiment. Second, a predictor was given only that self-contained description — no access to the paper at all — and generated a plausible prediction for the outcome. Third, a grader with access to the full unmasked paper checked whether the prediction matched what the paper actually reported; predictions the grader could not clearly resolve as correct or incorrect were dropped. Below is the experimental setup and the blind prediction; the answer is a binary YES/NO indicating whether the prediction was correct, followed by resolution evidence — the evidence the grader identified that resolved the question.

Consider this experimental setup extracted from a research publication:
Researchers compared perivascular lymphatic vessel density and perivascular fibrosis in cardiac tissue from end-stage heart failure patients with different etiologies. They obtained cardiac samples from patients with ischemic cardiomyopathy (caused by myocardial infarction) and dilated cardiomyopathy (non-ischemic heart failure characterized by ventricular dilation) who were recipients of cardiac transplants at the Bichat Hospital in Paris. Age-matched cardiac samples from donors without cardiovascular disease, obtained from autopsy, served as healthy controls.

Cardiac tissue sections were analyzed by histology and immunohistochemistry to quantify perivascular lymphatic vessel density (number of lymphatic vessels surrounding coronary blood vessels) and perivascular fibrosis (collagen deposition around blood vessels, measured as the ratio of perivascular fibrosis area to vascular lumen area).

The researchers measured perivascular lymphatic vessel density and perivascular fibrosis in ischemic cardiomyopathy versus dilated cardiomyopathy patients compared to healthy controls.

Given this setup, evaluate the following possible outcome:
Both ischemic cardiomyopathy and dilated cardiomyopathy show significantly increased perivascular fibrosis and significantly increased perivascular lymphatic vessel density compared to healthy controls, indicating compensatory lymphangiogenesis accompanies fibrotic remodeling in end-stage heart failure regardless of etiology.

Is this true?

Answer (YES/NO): NO